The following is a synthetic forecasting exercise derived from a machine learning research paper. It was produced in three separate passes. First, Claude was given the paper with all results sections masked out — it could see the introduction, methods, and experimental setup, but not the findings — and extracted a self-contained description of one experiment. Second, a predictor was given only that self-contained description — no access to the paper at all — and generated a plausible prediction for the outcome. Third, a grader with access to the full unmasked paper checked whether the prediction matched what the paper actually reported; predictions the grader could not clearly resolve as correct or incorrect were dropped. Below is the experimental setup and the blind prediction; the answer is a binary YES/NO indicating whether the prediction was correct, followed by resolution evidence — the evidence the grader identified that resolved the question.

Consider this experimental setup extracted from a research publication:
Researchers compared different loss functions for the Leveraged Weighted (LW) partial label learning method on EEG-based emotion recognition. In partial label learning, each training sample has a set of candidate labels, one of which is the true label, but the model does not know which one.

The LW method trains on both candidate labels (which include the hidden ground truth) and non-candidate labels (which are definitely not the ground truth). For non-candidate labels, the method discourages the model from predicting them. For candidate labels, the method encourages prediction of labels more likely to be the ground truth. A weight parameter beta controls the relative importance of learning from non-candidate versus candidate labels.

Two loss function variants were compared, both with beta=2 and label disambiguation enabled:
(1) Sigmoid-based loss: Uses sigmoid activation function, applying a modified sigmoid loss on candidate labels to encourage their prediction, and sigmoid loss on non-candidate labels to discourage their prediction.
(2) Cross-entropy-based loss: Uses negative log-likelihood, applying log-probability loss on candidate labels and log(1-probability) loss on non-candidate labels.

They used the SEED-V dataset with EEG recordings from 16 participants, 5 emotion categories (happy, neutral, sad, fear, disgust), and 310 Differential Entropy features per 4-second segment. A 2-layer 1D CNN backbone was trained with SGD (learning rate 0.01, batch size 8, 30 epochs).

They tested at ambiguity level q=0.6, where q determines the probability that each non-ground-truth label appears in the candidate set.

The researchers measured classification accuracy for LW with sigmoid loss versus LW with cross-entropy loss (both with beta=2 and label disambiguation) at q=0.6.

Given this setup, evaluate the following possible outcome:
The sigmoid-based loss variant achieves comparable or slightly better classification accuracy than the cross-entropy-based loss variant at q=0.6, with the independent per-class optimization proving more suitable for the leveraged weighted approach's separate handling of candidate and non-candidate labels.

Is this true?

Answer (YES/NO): NO